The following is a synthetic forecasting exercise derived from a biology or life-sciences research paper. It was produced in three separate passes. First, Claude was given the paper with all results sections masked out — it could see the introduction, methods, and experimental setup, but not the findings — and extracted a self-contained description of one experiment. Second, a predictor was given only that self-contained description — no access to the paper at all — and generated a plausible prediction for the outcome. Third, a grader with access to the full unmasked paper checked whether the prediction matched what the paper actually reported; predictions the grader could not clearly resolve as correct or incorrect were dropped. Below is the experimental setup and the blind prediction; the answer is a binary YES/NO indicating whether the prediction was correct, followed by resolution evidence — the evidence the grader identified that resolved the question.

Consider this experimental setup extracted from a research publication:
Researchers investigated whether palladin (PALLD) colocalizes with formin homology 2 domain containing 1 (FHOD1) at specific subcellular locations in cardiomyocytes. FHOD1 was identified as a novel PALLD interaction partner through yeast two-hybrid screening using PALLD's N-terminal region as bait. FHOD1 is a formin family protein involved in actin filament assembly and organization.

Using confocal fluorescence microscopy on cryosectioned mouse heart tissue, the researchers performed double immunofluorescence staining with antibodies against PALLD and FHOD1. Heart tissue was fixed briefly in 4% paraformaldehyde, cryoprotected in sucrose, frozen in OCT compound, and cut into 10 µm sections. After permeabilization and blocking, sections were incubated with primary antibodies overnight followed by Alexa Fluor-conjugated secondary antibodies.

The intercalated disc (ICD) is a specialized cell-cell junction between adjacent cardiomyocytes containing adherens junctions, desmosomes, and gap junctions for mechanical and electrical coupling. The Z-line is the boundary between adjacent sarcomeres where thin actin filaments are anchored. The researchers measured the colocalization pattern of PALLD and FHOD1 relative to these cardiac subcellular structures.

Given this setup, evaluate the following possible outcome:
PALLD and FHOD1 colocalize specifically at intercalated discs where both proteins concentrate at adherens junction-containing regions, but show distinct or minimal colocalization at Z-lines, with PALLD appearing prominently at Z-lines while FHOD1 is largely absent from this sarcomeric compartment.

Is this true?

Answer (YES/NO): NO